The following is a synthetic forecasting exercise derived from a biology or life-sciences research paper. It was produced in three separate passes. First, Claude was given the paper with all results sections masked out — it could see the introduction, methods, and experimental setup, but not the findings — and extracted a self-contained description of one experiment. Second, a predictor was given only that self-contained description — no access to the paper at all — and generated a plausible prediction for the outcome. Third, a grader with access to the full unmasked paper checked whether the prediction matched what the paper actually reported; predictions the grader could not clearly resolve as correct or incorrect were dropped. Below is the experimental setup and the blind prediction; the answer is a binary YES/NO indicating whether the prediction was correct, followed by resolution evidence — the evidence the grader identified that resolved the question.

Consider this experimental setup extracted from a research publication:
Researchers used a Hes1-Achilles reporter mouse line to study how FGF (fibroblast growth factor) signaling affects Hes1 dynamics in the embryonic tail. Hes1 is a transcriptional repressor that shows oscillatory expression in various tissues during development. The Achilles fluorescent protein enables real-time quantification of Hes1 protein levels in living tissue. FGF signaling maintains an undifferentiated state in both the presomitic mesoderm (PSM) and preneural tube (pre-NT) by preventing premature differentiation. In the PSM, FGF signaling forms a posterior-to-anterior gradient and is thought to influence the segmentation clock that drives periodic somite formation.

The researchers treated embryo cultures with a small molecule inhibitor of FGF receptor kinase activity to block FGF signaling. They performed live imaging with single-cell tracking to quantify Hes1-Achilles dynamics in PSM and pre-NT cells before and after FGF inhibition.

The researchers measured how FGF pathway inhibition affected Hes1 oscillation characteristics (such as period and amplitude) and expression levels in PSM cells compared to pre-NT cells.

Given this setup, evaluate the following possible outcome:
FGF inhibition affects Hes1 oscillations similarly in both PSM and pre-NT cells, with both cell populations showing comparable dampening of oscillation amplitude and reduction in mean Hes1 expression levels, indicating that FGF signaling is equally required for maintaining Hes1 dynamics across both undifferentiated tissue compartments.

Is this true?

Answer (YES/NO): NO